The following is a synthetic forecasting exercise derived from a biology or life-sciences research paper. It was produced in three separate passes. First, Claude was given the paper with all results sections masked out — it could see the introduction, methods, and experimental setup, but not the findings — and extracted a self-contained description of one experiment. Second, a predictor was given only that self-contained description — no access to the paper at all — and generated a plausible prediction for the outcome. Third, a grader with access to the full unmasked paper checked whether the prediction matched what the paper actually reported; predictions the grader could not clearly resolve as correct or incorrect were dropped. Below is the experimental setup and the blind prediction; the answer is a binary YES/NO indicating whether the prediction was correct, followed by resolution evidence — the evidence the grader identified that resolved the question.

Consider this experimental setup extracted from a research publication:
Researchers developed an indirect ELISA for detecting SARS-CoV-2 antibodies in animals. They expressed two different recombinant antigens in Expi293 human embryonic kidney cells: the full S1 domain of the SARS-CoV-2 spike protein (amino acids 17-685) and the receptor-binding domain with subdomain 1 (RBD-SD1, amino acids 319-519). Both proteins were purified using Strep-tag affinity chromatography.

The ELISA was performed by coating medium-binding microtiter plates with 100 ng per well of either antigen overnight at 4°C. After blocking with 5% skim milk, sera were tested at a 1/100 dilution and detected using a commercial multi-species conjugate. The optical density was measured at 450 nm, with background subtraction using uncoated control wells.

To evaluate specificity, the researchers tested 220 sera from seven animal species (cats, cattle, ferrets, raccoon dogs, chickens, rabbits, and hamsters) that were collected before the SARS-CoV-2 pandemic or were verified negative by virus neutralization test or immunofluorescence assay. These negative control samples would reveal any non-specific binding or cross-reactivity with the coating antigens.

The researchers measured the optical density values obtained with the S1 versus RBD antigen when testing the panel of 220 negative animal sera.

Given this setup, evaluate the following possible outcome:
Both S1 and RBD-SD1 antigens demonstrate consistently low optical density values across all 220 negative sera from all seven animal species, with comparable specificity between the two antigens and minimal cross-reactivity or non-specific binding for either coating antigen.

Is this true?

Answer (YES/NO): NO